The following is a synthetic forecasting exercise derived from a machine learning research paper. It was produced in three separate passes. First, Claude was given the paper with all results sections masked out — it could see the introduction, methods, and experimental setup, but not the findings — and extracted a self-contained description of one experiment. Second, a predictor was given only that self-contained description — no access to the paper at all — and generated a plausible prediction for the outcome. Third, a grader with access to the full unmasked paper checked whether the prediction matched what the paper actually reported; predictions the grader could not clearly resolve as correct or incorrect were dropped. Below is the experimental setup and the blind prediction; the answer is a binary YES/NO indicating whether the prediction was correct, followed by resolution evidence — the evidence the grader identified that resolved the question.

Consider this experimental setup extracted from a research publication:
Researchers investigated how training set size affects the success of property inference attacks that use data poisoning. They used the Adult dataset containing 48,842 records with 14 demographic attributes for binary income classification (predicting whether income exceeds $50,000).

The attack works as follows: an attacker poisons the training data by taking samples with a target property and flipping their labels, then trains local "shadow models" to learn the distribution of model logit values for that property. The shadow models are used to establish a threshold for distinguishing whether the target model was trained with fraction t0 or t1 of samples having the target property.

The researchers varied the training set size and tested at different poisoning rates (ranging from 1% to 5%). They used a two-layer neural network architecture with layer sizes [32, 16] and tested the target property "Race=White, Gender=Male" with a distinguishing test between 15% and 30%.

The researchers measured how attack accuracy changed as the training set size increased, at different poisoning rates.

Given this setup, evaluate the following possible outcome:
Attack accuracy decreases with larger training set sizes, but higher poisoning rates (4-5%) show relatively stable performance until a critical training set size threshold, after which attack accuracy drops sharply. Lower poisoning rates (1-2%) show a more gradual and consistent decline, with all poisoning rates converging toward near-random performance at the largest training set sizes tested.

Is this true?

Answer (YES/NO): NO